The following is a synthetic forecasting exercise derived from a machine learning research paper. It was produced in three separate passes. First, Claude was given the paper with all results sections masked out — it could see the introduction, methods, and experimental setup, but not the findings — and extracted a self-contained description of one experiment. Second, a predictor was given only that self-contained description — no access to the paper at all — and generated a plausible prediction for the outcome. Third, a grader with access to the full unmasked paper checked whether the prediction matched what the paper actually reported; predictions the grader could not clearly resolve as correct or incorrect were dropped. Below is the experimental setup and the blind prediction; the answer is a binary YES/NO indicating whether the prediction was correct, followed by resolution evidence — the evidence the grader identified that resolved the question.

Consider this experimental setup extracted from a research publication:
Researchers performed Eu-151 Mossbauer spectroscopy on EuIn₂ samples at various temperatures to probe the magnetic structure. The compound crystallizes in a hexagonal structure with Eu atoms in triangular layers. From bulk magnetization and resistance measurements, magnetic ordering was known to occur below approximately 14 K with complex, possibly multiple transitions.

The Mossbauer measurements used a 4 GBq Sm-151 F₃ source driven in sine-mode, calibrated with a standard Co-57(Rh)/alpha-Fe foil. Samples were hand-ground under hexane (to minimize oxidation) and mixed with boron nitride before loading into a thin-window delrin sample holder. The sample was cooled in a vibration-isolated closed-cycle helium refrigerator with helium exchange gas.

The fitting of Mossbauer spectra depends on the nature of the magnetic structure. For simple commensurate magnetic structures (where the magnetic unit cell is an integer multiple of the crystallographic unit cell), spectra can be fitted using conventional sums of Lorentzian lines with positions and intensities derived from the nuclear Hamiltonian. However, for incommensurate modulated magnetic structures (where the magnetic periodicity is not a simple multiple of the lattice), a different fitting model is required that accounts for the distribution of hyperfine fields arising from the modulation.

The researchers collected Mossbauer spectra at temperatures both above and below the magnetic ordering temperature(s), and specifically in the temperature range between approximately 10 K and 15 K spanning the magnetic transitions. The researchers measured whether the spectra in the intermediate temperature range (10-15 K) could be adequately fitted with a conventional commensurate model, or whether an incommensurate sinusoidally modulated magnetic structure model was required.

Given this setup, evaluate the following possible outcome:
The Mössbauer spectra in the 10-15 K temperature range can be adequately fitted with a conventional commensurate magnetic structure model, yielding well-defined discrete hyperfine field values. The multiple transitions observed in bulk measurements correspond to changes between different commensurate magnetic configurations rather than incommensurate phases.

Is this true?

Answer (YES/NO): NO